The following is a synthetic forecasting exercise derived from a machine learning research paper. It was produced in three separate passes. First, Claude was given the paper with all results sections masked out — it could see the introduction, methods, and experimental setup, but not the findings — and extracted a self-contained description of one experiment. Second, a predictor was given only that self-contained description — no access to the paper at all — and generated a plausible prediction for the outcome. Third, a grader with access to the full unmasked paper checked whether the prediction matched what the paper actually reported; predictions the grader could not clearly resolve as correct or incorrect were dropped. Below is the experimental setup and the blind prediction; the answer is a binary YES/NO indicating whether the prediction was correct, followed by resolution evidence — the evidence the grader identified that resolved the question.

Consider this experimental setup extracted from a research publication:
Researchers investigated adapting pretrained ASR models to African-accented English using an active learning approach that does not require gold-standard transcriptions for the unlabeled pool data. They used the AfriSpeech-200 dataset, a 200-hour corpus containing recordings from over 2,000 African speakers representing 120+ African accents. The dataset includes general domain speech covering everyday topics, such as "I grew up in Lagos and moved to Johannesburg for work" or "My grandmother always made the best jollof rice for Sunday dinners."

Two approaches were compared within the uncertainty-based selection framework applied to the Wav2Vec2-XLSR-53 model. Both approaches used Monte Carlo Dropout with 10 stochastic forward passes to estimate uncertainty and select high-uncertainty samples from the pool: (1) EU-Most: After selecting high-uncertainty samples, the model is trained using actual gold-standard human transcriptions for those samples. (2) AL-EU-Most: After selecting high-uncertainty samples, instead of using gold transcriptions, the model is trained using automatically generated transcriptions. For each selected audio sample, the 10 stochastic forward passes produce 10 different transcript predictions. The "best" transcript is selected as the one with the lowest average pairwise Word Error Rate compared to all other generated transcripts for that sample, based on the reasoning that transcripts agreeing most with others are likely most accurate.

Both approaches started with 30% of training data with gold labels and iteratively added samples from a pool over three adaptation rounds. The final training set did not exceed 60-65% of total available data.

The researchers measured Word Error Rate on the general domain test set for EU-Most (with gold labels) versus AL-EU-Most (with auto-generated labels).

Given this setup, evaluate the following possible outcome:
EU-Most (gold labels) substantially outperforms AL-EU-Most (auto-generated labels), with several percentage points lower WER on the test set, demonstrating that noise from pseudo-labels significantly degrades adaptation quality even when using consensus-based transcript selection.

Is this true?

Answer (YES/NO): NO